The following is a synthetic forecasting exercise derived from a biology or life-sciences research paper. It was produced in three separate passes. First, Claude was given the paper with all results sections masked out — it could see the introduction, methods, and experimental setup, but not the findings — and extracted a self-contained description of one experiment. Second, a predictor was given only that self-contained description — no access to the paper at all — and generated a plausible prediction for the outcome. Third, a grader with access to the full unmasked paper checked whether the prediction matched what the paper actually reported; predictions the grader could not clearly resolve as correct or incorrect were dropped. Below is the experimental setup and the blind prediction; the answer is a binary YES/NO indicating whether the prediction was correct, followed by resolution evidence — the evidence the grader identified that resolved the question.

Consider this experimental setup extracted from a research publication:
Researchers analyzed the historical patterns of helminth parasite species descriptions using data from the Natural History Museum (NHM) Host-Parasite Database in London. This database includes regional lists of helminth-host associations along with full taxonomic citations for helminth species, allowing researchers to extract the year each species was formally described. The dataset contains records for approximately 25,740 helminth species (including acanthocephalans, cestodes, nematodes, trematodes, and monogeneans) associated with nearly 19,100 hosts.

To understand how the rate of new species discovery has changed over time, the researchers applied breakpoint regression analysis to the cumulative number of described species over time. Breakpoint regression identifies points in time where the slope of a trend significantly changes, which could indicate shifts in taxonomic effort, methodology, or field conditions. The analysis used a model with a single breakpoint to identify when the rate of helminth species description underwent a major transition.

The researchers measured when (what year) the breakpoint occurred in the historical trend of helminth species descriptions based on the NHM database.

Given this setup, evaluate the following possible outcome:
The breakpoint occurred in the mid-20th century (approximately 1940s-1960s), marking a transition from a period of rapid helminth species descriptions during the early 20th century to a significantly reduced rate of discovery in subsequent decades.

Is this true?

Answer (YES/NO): NO